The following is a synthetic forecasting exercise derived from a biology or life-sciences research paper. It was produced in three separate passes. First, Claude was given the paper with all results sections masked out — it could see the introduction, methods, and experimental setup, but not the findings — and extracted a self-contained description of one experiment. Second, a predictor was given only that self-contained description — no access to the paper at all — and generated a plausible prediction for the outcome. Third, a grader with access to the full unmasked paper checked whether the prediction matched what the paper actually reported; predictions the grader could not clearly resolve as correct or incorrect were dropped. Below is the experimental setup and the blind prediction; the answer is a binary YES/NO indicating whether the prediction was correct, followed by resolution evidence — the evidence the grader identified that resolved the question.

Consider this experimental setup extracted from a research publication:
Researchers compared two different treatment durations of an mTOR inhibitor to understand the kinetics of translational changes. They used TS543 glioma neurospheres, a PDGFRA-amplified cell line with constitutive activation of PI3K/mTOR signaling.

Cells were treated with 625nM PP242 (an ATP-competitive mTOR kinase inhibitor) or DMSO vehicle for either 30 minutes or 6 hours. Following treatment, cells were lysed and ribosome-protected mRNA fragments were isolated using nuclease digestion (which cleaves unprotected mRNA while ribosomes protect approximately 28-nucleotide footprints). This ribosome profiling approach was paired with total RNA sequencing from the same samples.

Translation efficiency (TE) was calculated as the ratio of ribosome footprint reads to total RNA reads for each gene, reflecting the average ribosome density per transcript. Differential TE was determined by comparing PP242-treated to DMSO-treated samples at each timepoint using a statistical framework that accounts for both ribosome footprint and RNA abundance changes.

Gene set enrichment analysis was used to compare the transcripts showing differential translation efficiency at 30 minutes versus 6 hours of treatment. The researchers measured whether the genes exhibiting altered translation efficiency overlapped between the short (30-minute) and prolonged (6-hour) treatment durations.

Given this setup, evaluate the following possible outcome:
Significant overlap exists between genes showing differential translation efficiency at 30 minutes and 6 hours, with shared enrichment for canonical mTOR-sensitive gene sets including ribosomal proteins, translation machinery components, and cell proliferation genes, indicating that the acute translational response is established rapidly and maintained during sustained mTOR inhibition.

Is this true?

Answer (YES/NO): YES